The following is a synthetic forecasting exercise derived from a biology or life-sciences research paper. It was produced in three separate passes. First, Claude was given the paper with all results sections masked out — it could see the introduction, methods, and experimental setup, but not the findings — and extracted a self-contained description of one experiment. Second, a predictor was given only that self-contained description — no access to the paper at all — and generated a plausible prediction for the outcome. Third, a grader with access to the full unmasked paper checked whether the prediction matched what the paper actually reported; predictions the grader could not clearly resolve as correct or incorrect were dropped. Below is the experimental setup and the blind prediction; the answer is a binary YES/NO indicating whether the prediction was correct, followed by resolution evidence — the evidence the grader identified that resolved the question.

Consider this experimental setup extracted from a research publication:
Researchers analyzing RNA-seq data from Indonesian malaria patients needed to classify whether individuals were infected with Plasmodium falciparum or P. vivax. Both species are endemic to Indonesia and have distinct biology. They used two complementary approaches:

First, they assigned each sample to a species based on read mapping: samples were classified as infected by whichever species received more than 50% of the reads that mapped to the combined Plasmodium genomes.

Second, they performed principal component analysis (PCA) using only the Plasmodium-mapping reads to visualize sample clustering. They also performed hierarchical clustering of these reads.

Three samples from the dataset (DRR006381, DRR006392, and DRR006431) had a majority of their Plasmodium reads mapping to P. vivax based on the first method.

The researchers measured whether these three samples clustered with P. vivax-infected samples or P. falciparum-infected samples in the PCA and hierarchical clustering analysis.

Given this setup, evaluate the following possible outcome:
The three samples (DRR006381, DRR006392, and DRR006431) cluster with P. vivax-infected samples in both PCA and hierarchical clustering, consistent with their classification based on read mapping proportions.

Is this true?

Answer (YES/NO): NO